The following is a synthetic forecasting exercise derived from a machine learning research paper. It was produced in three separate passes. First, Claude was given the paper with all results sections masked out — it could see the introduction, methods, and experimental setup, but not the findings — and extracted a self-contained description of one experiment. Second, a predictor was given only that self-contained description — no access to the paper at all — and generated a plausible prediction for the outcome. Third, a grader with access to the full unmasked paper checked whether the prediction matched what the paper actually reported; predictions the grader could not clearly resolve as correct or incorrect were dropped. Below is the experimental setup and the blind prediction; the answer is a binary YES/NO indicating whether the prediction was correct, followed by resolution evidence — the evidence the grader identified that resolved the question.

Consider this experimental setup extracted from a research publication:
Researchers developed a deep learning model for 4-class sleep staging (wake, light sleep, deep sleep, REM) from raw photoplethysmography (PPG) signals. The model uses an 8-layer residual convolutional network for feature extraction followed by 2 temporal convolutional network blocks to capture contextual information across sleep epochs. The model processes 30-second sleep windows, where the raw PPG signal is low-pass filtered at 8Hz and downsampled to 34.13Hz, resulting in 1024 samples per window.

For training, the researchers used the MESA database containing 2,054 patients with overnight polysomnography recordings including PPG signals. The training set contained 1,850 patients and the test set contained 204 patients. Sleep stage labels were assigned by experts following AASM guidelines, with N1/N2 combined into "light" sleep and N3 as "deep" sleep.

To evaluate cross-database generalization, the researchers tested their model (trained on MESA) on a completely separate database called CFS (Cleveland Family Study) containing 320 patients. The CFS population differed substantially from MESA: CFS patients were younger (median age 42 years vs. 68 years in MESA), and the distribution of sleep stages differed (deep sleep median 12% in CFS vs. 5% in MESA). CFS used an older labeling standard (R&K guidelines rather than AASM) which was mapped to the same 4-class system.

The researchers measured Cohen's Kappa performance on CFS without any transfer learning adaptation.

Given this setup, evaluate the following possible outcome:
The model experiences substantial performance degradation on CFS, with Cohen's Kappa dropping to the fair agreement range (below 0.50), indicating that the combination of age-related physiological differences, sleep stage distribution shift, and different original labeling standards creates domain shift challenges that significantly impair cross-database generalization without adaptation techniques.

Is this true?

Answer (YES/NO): NO